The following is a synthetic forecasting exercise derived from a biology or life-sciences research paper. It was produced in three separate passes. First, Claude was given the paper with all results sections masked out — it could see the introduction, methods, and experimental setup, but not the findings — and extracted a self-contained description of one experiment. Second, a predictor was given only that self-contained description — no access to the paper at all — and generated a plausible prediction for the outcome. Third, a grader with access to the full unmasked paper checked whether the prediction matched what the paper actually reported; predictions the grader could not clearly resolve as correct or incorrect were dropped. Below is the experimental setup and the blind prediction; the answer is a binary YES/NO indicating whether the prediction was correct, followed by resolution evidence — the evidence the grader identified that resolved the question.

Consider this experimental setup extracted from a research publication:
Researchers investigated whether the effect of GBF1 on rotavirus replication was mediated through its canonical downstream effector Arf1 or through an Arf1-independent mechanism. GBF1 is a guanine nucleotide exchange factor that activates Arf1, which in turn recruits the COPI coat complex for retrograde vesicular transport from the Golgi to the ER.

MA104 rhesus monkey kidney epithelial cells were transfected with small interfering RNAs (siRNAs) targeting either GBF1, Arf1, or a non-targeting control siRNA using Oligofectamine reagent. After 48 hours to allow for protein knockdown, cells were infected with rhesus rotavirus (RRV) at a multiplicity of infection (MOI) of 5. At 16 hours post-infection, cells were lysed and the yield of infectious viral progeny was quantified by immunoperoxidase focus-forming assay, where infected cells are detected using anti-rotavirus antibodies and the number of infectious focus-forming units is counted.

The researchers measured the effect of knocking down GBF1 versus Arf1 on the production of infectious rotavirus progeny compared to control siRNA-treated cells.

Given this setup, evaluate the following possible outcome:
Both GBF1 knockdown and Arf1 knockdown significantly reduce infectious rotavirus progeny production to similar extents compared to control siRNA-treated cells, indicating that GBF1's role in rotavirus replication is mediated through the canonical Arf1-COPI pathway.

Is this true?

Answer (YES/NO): NO